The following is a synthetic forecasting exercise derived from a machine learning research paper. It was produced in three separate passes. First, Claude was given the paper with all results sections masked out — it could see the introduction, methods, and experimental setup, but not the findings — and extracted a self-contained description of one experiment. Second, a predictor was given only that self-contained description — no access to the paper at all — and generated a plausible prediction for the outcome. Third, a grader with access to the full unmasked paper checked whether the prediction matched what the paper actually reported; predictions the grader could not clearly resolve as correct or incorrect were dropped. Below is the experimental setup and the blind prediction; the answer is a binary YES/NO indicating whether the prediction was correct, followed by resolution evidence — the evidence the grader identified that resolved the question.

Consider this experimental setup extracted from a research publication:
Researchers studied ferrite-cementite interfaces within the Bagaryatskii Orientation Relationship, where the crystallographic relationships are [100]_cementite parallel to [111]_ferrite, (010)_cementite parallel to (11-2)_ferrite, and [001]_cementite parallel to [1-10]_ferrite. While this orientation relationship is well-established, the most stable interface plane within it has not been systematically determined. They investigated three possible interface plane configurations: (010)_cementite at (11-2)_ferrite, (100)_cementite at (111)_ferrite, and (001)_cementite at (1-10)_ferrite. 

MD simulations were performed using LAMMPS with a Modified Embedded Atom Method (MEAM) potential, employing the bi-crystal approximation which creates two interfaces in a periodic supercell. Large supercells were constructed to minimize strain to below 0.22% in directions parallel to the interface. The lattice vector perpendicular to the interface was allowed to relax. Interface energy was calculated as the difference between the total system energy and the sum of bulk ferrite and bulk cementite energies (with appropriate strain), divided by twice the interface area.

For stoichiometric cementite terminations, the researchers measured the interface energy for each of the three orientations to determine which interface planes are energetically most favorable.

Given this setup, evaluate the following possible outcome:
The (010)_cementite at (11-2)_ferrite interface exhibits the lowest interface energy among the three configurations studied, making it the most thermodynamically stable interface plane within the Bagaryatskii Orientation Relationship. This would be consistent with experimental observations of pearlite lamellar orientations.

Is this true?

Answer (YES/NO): NO